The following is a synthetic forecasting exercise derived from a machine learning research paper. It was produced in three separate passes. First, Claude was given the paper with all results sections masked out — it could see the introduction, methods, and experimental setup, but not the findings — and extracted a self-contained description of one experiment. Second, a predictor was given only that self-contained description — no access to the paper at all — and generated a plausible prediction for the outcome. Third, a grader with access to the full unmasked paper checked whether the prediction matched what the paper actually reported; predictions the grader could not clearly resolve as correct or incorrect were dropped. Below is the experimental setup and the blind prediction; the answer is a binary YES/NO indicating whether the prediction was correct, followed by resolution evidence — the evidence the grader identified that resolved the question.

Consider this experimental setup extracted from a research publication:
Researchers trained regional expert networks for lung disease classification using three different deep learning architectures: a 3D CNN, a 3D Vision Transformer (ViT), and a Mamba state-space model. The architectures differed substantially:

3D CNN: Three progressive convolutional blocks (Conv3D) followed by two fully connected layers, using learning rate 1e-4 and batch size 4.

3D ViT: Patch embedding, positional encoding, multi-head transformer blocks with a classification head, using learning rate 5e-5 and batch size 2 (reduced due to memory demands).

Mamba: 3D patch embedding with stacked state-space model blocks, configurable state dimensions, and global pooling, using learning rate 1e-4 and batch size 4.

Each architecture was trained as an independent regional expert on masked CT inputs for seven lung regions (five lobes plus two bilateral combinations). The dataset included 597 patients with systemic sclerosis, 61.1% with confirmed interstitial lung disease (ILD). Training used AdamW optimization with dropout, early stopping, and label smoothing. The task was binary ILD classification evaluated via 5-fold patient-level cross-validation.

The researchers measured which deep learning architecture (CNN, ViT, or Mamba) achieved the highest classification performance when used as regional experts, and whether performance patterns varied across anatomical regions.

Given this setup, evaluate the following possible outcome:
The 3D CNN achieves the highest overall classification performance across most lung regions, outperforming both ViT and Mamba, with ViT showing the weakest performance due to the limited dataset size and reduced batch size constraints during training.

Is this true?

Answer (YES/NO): YES